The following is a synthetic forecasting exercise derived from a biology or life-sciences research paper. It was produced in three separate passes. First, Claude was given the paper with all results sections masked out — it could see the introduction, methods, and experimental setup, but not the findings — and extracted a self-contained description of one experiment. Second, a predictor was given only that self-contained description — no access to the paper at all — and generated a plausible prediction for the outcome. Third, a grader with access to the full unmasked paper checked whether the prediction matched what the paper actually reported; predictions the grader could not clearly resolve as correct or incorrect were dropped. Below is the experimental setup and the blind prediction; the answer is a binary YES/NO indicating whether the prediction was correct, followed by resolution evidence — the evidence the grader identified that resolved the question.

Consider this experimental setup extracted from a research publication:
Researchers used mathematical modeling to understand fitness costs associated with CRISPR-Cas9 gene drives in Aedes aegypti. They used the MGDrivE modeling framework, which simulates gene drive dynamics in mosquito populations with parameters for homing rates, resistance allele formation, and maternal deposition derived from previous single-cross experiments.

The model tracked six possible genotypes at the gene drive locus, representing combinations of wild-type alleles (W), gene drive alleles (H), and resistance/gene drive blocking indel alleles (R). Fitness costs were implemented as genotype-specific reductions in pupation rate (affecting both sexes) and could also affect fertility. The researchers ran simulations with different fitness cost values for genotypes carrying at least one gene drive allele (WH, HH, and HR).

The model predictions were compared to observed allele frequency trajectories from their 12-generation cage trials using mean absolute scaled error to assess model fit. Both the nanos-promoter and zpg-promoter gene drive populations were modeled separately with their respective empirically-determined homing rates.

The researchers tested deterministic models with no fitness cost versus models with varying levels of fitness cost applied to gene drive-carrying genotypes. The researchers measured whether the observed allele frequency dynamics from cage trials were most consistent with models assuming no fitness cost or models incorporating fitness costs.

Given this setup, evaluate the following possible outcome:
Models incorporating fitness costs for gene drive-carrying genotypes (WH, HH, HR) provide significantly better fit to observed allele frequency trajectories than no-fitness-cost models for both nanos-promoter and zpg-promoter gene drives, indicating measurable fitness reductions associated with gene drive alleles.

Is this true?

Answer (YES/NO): YES